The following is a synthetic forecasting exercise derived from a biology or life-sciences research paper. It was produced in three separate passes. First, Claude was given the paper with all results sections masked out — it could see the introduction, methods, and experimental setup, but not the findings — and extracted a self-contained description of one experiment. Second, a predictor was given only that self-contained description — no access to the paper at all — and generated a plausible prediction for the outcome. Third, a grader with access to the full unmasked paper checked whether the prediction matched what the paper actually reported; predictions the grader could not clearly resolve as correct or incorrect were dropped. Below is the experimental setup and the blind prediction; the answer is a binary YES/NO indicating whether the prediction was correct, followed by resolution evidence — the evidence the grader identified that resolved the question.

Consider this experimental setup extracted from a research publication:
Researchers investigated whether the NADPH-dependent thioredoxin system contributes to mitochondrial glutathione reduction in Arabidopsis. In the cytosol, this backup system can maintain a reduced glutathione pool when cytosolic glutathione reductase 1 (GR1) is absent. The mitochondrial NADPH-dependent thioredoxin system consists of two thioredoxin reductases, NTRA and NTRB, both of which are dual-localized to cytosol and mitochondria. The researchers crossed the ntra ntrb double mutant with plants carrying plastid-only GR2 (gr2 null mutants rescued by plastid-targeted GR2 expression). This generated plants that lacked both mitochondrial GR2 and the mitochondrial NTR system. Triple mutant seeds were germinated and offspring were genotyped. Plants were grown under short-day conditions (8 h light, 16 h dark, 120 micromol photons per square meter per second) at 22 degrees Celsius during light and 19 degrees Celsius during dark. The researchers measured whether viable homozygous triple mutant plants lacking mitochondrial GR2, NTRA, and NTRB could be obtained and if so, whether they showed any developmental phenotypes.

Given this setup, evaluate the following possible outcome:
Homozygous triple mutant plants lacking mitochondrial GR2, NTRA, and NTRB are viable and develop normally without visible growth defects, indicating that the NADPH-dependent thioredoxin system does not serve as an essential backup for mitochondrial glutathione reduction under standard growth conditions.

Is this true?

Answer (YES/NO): NO